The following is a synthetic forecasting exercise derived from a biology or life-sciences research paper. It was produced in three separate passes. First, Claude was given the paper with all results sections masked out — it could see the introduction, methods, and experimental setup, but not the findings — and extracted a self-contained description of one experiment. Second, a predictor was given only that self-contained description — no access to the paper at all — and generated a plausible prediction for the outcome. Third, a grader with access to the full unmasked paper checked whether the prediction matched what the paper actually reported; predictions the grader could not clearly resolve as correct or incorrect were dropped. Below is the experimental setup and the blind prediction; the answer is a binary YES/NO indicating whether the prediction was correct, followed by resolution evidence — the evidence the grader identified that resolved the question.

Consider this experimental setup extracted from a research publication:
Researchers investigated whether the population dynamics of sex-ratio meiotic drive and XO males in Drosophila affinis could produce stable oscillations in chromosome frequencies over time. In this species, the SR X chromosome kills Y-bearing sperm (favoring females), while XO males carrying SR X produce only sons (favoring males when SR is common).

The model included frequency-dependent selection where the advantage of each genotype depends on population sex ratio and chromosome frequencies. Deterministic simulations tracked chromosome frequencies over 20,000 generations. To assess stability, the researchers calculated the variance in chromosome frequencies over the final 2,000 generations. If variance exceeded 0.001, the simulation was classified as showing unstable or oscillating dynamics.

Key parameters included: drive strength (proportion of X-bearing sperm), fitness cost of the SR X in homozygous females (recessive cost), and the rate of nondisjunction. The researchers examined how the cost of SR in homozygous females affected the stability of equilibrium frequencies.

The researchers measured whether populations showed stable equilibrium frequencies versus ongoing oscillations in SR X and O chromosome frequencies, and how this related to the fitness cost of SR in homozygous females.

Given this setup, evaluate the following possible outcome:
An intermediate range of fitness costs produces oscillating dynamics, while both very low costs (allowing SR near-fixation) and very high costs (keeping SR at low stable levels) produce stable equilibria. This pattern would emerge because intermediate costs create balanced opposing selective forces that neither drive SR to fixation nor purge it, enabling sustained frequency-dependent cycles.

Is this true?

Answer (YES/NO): NO